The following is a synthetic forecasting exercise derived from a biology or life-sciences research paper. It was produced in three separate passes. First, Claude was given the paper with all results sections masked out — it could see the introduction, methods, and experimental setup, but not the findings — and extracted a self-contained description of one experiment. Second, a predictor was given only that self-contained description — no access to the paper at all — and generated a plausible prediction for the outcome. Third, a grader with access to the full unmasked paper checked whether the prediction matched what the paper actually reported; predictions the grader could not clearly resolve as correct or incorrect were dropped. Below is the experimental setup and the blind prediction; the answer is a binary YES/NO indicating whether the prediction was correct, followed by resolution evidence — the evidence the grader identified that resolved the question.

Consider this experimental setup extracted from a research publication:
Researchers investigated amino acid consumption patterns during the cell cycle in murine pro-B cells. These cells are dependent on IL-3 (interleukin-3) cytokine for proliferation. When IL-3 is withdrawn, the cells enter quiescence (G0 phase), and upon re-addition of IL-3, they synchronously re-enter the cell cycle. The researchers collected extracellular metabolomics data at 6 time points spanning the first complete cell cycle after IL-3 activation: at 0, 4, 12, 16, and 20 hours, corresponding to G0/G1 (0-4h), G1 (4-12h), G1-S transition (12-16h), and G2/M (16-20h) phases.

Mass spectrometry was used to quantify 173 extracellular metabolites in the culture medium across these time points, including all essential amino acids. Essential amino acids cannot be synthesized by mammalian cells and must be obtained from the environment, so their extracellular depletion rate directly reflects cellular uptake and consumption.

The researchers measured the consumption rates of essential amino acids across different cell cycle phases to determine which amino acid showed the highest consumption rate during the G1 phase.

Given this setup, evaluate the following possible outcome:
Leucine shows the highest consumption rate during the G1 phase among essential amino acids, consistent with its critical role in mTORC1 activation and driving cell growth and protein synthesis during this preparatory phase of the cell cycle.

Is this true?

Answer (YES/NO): NO